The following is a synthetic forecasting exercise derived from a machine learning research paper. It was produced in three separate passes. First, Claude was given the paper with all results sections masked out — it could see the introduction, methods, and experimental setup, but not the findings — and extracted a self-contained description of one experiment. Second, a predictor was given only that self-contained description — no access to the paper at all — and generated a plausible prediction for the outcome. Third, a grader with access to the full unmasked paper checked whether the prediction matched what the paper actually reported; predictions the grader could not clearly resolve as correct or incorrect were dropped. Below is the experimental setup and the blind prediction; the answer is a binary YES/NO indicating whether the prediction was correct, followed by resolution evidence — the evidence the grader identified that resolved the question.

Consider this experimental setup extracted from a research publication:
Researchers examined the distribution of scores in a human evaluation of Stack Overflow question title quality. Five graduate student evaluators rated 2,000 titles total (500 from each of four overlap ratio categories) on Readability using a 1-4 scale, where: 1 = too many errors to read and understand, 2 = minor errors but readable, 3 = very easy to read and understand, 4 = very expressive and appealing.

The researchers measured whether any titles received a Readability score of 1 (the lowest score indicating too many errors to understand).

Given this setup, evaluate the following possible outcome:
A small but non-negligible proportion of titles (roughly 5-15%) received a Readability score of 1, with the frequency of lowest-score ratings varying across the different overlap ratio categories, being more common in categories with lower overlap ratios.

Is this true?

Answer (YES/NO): NO